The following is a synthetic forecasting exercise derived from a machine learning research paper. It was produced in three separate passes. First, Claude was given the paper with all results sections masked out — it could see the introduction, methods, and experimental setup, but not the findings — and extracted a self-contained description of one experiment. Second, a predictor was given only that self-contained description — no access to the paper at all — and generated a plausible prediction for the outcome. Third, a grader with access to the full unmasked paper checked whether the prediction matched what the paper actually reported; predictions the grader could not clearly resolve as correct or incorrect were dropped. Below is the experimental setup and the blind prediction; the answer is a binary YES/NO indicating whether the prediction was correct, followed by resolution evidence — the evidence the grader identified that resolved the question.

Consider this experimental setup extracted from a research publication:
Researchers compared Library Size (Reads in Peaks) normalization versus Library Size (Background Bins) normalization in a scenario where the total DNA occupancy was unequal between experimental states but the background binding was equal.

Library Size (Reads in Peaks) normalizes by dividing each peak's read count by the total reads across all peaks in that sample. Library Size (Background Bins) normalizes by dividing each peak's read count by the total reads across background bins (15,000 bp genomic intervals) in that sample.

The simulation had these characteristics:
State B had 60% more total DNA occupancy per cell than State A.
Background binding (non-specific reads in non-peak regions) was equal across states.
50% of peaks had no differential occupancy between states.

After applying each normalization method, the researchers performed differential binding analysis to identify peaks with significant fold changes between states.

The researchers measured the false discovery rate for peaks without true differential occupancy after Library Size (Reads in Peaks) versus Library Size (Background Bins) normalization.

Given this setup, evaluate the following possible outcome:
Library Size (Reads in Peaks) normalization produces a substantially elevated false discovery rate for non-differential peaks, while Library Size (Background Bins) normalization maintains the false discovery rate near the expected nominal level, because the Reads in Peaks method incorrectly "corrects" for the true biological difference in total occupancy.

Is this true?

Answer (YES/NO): NO